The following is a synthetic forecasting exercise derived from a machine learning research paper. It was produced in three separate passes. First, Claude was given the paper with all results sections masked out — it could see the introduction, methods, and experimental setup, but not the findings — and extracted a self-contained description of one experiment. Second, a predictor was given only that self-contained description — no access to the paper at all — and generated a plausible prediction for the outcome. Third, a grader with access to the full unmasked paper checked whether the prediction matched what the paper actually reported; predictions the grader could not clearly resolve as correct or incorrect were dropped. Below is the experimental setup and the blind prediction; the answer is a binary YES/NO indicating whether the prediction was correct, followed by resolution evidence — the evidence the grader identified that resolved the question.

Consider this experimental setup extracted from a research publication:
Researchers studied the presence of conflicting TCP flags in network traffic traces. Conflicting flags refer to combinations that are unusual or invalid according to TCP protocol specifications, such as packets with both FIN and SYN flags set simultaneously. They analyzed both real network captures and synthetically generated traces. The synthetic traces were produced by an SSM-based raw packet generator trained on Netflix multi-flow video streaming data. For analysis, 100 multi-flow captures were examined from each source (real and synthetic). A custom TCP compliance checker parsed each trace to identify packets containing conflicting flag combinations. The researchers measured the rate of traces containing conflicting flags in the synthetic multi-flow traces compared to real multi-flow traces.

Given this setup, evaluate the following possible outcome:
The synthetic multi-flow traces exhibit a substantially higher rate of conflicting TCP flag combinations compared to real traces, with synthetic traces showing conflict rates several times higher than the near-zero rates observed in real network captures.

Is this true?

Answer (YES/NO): YES